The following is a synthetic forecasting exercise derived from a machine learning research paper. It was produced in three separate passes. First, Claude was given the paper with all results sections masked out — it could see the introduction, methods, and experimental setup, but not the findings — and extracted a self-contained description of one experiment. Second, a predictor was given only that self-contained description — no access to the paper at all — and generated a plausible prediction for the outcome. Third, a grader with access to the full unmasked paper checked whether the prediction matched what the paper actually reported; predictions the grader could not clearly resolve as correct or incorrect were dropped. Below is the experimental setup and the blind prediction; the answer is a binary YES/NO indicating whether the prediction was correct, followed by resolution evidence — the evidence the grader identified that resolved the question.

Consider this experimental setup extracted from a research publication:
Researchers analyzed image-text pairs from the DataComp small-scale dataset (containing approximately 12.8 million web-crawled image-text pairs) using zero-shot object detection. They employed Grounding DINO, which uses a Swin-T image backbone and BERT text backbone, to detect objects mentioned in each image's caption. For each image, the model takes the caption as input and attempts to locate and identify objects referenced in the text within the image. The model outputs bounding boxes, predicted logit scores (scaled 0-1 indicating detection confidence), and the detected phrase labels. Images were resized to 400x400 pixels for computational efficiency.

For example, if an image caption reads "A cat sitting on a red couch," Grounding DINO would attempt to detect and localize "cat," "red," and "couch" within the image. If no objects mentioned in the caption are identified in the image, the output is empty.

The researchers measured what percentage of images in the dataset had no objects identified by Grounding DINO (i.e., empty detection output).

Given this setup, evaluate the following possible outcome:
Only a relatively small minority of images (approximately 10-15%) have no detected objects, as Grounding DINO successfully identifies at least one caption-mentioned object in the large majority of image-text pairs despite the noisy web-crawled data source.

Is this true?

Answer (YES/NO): NO